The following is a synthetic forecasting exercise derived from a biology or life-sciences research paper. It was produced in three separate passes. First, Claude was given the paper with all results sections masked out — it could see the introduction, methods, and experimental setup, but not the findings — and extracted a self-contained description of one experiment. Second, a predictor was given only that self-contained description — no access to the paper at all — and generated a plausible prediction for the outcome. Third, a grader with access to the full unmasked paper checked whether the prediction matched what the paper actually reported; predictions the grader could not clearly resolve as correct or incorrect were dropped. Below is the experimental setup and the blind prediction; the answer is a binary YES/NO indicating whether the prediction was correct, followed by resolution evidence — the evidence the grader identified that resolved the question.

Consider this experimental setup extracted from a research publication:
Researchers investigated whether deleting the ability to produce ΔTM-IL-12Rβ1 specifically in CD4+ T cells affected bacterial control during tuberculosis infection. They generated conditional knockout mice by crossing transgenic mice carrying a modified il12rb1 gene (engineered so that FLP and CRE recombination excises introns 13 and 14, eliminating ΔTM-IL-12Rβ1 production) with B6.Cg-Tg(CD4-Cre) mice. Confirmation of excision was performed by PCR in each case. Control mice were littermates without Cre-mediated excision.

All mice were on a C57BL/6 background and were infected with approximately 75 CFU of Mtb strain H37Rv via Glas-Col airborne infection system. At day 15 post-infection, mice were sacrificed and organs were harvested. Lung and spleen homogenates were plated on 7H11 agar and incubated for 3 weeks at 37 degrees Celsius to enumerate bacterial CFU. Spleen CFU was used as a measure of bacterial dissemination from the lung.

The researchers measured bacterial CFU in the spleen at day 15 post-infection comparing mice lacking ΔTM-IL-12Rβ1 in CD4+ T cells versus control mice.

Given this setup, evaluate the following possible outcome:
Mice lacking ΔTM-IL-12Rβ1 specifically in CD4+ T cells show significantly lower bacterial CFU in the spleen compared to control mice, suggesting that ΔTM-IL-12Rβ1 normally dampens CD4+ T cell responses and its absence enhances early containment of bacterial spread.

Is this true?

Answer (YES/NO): NO